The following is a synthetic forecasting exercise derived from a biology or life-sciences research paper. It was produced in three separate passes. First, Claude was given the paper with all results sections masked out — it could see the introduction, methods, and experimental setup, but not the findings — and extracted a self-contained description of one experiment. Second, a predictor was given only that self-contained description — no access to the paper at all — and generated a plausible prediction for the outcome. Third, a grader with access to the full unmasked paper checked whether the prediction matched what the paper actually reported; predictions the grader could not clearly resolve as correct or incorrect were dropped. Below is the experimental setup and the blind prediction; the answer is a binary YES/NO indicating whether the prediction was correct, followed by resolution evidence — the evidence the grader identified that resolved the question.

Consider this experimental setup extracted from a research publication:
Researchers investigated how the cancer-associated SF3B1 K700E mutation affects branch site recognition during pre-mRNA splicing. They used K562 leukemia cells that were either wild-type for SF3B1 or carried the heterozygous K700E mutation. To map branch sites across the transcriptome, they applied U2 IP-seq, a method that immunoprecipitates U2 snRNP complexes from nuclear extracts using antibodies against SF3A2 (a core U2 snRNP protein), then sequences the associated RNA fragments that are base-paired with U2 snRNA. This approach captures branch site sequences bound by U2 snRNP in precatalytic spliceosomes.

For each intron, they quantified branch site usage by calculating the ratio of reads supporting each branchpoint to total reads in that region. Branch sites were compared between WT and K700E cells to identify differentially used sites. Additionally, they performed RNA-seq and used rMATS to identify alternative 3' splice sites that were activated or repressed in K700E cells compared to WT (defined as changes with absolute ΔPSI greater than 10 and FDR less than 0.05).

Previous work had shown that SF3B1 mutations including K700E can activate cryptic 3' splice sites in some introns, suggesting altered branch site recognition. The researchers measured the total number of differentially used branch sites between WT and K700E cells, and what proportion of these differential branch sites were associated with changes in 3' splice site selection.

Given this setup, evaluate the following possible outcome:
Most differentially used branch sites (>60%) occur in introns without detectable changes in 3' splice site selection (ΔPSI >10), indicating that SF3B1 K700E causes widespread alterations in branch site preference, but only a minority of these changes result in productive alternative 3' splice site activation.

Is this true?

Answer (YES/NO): YES